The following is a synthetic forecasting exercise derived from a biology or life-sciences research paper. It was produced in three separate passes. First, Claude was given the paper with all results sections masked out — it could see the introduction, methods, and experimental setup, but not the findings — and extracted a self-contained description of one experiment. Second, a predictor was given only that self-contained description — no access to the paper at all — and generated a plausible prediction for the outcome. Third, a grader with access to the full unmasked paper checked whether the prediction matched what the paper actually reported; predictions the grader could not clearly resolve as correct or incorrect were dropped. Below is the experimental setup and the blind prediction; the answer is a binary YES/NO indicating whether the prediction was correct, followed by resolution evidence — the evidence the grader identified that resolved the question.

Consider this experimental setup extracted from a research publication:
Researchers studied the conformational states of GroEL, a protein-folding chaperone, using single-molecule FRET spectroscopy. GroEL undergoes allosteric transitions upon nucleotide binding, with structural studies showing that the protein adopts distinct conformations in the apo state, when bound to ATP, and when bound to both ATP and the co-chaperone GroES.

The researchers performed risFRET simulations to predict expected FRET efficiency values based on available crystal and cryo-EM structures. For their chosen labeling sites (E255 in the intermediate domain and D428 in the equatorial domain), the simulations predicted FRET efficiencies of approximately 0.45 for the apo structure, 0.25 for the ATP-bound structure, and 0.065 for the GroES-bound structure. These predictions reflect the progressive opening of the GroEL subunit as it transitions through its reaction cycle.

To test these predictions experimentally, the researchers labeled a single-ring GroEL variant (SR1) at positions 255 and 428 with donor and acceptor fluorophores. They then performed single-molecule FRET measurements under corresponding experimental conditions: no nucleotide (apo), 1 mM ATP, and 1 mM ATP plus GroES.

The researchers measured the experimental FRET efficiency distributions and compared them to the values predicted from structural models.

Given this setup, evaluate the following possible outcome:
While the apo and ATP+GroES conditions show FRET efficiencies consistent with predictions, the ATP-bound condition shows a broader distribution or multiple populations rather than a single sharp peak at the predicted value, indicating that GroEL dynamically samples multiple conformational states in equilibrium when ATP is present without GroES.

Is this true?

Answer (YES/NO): NO